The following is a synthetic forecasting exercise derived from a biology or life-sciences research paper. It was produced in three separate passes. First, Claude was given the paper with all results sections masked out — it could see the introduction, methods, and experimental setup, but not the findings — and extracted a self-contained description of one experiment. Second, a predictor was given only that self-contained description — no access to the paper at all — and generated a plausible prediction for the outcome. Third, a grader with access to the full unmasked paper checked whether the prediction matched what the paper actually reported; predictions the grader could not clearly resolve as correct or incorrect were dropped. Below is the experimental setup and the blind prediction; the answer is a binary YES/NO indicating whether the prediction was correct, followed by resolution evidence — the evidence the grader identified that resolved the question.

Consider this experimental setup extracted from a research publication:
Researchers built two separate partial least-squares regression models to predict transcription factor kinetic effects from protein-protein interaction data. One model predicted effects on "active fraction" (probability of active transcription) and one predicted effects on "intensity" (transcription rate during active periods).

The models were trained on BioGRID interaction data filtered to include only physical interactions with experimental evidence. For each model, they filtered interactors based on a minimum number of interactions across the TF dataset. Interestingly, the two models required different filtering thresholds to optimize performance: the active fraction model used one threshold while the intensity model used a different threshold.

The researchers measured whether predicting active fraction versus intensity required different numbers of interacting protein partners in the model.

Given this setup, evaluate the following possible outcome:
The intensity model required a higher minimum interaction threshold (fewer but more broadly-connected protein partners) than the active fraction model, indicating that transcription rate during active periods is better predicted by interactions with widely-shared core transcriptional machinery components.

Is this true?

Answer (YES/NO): NO